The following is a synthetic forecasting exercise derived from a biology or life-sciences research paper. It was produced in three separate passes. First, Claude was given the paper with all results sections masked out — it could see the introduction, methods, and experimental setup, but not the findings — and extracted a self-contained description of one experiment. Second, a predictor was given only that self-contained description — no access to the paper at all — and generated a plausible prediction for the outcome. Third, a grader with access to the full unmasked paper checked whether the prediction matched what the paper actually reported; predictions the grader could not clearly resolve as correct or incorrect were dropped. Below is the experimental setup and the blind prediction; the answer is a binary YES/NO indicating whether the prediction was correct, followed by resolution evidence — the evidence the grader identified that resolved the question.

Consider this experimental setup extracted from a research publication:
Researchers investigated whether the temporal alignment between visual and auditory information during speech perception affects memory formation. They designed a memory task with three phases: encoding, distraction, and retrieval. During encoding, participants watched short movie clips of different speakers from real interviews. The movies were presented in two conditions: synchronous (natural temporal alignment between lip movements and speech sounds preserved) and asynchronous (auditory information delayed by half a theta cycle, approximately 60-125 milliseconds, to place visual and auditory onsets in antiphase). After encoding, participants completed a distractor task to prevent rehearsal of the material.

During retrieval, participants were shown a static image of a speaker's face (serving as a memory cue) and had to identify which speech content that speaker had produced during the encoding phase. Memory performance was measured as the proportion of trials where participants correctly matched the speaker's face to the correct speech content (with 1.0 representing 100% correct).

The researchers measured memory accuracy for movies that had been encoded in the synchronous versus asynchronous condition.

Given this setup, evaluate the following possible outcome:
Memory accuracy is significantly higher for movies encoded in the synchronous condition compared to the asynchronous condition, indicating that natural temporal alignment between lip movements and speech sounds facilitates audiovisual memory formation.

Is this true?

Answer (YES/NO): NO